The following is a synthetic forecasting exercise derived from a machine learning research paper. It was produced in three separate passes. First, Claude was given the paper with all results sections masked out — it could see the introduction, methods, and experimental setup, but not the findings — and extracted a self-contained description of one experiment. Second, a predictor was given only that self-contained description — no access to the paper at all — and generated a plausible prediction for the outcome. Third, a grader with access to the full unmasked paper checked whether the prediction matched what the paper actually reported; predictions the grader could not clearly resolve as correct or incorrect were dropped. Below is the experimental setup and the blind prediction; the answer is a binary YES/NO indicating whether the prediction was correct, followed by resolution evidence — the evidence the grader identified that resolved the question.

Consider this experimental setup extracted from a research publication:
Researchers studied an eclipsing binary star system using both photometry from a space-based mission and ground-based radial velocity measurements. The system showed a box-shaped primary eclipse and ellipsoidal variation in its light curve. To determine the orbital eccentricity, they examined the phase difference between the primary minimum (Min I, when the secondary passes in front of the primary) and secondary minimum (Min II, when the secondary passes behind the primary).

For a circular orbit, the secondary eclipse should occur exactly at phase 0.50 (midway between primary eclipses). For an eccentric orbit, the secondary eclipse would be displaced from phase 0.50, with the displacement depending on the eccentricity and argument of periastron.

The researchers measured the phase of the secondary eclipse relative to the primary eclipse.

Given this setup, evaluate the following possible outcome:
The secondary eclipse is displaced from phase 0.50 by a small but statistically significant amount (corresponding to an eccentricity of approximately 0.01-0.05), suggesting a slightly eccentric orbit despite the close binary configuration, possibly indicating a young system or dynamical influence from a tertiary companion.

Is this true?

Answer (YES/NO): NO